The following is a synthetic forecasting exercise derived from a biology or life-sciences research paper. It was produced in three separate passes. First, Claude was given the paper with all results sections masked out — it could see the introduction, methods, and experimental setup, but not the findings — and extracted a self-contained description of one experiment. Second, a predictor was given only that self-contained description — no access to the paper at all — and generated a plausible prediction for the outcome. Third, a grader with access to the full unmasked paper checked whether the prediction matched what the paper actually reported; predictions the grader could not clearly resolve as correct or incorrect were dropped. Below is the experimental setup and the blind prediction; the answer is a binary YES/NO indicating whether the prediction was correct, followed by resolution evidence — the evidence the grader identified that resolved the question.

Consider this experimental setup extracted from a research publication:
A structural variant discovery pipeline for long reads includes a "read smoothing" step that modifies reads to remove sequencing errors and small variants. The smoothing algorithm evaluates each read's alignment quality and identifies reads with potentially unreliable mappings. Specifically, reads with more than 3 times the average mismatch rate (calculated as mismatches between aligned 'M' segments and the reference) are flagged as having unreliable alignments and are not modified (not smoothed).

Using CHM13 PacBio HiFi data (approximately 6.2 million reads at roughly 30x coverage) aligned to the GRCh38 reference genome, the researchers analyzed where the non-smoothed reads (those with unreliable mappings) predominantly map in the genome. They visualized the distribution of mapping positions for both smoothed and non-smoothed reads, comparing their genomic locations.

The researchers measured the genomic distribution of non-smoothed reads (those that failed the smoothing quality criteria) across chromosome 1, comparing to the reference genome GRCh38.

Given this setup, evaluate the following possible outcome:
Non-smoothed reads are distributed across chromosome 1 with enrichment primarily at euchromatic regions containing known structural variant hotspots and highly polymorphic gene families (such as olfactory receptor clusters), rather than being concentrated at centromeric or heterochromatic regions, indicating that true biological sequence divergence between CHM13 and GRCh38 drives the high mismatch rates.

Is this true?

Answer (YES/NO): NO